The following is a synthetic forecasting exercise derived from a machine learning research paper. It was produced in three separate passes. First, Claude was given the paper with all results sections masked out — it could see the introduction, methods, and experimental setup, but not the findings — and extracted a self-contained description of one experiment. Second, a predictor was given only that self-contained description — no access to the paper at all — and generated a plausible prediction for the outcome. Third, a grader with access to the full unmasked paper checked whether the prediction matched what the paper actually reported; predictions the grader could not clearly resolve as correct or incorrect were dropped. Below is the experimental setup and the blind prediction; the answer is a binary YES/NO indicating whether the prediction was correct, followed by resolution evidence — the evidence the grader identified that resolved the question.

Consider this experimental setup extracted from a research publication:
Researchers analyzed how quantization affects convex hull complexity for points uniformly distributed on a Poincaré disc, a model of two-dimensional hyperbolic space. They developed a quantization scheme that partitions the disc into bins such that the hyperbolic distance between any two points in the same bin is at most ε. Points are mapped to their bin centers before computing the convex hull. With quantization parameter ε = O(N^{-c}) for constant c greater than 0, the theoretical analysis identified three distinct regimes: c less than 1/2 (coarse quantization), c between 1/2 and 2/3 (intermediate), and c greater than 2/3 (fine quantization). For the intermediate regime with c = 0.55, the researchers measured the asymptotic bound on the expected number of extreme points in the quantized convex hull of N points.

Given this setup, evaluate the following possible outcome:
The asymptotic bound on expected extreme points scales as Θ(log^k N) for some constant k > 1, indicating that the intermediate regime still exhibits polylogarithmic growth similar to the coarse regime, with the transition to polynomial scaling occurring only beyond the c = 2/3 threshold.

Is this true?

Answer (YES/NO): NO